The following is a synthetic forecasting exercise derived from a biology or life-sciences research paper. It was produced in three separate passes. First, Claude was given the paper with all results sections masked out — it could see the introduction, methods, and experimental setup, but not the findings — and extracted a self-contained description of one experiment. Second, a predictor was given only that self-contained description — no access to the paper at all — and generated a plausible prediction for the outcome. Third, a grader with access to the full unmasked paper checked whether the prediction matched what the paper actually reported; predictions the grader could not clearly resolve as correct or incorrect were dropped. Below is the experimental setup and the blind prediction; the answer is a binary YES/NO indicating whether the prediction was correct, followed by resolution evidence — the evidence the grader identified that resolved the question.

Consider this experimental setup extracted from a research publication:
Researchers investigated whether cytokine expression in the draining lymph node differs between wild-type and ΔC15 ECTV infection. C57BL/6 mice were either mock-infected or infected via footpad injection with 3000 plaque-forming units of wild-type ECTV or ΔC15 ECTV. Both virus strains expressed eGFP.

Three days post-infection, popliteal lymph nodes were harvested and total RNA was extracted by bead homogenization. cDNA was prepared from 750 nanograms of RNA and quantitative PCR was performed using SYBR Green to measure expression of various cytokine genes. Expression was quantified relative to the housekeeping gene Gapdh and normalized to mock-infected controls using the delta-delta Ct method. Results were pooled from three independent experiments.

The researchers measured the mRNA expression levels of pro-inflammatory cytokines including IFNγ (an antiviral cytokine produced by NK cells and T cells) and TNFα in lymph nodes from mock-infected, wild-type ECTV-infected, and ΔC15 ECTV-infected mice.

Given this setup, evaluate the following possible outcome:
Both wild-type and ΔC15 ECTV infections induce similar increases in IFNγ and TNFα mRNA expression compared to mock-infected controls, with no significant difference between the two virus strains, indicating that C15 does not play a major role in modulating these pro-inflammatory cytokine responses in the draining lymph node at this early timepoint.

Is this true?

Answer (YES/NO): NO